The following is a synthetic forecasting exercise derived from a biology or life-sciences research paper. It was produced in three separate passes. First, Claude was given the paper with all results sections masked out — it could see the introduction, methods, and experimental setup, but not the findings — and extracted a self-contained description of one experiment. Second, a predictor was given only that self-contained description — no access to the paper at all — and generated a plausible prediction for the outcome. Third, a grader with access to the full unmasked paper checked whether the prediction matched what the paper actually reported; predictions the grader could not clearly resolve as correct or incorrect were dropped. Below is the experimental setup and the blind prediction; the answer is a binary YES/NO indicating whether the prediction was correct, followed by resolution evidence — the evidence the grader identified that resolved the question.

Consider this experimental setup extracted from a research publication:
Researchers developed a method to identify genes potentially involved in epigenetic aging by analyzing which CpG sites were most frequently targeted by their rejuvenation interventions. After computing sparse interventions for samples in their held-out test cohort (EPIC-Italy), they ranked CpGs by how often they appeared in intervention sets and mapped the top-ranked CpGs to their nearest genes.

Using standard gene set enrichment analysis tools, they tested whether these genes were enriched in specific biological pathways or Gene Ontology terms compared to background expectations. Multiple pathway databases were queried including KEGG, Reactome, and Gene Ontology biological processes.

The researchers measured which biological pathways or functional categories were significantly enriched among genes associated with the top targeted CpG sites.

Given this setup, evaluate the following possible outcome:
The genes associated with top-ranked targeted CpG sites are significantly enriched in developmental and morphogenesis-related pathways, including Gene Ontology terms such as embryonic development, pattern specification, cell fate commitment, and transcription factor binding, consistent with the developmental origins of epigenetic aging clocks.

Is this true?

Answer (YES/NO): NO